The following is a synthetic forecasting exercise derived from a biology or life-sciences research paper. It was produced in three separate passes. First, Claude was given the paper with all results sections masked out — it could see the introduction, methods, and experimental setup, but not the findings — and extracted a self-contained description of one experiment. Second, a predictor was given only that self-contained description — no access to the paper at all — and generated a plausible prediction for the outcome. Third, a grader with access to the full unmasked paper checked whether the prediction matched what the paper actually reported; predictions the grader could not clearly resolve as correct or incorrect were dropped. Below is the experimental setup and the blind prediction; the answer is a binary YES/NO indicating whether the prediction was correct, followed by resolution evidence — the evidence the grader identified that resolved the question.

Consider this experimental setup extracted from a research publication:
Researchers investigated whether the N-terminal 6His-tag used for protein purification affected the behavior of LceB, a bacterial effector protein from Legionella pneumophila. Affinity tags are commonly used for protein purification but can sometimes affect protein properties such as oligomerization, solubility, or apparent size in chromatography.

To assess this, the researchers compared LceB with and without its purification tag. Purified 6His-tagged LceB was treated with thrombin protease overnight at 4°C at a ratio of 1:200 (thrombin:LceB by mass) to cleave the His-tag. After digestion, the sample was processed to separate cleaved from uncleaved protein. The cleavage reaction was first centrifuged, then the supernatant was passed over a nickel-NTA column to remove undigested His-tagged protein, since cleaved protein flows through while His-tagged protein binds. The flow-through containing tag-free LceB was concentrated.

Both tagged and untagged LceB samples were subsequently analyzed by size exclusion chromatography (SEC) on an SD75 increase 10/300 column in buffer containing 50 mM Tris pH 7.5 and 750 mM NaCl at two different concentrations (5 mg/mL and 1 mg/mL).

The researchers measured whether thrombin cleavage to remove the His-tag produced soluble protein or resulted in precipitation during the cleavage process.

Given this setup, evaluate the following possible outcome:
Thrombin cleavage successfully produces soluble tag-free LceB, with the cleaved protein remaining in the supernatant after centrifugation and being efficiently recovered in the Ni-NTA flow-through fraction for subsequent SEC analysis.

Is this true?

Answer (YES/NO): YES